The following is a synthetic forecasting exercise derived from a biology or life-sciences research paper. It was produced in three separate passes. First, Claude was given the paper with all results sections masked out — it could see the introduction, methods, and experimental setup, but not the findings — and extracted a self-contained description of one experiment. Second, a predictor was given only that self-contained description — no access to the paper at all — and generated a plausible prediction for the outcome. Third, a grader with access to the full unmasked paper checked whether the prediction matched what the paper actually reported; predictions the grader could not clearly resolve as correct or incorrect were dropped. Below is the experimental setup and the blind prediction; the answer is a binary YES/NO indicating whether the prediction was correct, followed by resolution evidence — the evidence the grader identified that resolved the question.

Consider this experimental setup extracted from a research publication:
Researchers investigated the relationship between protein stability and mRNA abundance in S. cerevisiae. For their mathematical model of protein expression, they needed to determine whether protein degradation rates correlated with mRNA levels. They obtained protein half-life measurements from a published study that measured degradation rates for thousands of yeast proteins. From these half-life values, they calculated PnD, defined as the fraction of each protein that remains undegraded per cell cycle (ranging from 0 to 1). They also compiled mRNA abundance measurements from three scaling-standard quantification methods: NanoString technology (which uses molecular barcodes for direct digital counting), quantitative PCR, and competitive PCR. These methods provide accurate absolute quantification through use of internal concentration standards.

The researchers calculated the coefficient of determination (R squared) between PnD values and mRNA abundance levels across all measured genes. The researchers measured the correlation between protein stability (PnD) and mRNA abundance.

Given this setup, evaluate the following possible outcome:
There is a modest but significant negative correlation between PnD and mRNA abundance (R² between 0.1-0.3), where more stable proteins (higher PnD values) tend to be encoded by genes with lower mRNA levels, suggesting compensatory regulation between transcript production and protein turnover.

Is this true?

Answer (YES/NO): NO